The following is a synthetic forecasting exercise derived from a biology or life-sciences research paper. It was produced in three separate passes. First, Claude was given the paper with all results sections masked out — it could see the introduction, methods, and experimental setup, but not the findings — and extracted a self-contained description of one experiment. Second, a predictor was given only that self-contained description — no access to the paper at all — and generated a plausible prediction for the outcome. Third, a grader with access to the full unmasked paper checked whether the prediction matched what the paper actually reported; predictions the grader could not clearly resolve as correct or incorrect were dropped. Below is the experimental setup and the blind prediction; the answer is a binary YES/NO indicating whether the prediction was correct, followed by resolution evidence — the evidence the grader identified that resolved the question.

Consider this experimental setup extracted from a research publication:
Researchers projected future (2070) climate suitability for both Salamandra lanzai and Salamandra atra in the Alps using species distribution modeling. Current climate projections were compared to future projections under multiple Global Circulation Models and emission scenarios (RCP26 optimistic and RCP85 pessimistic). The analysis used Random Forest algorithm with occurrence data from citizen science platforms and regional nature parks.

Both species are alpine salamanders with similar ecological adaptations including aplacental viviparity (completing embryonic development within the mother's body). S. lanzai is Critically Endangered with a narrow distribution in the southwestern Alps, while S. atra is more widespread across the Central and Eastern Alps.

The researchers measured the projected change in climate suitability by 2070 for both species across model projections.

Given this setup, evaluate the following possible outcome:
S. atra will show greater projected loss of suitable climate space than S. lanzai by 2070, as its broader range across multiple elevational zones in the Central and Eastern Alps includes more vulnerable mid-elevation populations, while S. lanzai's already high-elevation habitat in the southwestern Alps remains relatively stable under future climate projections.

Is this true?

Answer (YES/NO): NO